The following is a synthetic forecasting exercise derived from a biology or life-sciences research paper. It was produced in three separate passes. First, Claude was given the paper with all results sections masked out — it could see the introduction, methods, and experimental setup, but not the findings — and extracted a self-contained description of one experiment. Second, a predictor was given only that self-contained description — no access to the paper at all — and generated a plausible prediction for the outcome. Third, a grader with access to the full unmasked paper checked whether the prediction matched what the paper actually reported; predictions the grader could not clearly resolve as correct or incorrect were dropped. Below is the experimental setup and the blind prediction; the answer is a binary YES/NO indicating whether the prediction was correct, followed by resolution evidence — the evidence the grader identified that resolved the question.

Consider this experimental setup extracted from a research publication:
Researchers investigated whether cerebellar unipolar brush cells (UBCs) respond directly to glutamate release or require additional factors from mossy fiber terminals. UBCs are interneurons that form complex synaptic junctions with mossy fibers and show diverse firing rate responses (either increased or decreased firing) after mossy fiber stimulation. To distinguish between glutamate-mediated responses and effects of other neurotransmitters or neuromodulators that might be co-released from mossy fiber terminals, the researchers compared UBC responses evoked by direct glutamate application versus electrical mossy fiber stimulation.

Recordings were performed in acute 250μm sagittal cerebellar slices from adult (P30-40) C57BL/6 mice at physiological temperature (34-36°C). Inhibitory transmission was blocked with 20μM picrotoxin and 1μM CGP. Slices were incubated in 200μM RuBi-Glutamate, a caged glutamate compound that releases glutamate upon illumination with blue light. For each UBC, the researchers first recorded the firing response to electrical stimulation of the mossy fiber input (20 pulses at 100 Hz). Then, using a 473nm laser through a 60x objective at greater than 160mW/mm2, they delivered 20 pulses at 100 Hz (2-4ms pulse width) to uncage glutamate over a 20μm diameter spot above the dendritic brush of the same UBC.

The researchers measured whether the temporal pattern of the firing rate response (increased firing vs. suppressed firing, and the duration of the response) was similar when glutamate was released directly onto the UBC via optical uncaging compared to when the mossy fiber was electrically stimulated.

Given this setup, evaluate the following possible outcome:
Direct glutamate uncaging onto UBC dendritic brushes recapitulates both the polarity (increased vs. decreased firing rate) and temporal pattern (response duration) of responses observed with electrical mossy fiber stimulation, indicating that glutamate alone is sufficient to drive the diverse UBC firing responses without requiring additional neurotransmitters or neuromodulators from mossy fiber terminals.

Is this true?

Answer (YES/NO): YES